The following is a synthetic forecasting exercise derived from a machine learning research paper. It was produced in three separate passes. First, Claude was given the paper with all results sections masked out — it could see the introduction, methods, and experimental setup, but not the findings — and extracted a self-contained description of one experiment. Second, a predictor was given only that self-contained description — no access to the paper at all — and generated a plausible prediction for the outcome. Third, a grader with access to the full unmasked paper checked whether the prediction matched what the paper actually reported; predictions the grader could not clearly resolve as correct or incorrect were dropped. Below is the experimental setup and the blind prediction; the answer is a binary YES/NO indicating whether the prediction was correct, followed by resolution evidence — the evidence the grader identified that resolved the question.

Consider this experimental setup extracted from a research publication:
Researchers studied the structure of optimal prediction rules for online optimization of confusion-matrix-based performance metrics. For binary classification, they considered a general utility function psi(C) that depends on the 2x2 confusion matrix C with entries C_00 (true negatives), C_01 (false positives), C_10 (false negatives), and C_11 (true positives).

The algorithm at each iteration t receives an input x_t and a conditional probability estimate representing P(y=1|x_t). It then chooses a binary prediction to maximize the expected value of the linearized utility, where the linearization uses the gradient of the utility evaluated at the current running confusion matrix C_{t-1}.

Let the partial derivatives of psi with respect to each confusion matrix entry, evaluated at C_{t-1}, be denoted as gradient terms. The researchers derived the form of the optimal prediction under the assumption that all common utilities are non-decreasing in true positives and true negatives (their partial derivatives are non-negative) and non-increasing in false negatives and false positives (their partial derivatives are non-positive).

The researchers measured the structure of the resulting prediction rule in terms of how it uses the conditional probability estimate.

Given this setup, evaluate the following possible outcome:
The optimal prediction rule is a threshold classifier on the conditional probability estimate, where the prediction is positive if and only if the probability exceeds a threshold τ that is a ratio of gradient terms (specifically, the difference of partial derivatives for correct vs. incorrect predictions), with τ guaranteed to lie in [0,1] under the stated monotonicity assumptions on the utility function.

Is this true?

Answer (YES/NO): NO